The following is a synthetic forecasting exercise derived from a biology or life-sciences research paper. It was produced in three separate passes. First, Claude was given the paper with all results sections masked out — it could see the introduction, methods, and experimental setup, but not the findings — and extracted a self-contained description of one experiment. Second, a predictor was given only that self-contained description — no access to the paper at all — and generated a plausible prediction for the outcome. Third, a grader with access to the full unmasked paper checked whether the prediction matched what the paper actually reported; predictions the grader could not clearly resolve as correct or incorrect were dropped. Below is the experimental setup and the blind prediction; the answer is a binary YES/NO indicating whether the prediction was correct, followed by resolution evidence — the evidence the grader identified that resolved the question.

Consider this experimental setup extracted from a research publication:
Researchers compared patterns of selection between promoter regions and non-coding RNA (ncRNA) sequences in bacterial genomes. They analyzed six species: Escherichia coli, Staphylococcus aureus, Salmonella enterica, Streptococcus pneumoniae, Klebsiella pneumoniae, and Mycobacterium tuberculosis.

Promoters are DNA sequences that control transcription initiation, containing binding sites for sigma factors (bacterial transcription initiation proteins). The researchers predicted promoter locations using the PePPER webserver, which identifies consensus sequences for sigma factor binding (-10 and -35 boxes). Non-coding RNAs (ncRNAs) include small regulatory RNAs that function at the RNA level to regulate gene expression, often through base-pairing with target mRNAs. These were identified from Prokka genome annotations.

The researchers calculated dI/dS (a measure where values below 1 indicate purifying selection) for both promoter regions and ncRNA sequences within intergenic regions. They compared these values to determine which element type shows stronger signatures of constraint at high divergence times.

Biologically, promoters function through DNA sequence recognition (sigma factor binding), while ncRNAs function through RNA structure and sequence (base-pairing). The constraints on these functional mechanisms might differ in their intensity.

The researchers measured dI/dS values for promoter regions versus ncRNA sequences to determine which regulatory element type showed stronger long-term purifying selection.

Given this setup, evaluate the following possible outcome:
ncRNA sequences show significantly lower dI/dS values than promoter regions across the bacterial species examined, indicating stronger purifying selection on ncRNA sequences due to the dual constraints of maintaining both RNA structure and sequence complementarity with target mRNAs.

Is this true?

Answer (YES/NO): NO